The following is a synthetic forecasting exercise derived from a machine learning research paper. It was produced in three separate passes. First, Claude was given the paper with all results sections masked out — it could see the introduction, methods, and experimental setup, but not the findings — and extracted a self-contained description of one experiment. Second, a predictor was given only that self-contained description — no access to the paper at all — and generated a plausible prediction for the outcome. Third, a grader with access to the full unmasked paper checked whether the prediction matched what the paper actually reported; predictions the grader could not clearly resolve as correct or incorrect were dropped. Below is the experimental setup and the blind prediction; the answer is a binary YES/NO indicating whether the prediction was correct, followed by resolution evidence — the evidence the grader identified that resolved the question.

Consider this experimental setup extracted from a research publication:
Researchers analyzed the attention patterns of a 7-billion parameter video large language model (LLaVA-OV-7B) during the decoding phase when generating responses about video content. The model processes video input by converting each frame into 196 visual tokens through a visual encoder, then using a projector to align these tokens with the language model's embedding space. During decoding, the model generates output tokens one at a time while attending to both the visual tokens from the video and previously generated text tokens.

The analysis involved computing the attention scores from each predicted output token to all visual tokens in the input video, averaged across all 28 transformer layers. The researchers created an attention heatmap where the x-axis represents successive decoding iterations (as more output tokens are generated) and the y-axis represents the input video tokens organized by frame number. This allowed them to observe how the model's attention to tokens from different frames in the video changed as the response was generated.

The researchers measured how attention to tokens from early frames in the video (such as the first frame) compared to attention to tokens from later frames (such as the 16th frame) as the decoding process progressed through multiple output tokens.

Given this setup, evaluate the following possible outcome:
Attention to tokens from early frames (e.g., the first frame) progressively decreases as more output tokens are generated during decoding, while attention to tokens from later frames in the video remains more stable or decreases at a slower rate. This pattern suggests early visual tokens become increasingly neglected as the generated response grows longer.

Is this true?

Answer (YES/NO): NO